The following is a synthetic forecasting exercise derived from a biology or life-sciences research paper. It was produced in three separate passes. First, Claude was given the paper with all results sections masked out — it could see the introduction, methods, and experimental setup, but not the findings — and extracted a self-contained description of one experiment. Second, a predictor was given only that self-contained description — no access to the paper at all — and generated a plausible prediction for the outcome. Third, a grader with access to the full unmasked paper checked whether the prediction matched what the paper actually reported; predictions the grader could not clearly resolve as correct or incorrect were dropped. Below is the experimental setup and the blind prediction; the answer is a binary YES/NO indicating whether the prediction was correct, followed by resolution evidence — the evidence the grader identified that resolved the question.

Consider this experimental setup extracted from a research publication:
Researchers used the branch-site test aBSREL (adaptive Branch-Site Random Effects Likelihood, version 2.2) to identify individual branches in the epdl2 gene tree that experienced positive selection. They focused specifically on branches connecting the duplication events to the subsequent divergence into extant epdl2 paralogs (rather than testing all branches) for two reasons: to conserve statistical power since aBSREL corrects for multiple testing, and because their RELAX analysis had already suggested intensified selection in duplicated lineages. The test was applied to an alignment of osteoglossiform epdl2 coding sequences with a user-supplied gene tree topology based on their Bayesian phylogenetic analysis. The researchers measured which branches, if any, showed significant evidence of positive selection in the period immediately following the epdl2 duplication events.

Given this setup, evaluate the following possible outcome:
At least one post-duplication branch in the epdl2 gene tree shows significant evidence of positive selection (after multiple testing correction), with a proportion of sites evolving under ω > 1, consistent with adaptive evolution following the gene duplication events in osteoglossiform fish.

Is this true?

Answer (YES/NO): YES